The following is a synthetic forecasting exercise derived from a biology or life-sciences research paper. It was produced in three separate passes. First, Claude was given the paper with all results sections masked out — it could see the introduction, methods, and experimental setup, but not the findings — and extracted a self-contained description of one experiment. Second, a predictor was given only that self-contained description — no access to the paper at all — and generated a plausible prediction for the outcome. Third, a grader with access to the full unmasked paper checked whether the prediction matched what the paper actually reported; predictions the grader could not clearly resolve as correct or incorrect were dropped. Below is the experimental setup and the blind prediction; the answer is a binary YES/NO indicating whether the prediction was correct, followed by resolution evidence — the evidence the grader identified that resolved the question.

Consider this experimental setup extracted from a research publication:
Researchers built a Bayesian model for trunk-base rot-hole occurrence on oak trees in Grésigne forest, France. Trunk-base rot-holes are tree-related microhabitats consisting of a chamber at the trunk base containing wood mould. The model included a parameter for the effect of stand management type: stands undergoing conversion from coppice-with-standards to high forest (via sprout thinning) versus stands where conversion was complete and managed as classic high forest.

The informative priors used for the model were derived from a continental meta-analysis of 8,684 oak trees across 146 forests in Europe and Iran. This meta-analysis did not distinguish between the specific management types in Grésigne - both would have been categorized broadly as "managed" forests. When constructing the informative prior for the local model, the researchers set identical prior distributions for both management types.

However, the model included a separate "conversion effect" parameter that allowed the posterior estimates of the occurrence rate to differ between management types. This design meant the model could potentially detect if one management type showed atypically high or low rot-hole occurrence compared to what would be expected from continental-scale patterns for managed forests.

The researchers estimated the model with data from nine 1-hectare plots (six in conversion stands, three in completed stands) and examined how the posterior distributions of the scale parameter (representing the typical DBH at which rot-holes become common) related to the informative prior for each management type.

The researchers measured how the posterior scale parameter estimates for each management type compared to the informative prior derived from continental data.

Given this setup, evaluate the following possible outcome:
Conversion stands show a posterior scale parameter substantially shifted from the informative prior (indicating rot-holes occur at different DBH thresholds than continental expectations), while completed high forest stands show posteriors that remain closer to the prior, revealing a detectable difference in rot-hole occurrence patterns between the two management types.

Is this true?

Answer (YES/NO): YES